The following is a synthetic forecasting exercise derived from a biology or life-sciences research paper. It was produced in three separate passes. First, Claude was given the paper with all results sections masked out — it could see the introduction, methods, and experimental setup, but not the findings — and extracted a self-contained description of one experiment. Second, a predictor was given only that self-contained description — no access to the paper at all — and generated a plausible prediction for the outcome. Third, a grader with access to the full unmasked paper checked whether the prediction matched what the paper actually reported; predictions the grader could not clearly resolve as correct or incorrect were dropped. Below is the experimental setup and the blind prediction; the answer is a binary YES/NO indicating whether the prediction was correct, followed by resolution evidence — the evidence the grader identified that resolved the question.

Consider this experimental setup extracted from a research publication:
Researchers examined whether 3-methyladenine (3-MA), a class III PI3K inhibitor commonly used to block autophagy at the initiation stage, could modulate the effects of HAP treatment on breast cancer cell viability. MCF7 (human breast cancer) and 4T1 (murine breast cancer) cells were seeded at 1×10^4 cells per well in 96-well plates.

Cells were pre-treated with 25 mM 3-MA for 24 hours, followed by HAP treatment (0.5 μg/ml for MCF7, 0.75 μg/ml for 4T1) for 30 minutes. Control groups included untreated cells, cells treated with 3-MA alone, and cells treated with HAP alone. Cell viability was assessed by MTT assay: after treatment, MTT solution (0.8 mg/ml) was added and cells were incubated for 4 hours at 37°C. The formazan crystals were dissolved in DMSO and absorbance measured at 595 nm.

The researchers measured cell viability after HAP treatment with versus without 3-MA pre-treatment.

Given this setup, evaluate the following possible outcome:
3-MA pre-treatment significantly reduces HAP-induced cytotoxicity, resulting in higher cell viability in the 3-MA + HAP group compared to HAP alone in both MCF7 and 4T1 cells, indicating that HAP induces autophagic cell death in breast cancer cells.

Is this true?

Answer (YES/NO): YES